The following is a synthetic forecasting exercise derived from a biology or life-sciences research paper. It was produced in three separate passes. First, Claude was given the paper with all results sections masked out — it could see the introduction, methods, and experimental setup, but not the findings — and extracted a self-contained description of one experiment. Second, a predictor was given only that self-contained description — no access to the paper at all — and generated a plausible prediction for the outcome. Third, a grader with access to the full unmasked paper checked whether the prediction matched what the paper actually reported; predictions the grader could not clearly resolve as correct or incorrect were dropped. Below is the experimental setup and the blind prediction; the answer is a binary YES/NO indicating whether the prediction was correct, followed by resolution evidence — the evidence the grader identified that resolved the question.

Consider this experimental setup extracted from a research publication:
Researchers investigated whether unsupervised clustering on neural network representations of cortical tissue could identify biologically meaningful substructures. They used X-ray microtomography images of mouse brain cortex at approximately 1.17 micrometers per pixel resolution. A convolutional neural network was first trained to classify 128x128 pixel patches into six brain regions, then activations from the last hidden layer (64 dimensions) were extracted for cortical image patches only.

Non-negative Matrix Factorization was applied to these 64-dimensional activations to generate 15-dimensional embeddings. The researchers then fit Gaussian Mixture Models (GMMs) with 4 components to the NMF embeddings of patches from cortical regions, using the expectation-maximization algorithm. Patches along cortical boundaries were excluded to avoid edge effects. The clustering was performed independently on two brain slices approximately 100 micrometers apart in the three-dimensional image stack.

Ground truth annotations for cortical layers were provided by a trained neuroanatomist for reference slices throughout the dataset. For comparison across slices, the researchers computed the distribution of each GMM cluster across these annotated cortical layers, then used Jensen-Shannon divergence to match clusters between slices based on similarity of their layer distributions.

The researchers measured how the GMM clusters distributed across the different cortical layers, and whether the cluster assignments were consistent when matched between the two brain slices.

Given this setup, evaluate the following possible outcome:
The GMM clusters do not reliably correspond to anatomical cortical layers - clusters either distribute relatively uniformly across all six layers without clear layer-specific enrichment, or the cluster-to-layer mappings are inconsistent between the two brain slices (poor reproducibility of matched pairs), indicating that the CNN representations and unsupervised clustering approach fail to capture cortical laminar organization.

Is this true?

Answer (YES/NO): NO